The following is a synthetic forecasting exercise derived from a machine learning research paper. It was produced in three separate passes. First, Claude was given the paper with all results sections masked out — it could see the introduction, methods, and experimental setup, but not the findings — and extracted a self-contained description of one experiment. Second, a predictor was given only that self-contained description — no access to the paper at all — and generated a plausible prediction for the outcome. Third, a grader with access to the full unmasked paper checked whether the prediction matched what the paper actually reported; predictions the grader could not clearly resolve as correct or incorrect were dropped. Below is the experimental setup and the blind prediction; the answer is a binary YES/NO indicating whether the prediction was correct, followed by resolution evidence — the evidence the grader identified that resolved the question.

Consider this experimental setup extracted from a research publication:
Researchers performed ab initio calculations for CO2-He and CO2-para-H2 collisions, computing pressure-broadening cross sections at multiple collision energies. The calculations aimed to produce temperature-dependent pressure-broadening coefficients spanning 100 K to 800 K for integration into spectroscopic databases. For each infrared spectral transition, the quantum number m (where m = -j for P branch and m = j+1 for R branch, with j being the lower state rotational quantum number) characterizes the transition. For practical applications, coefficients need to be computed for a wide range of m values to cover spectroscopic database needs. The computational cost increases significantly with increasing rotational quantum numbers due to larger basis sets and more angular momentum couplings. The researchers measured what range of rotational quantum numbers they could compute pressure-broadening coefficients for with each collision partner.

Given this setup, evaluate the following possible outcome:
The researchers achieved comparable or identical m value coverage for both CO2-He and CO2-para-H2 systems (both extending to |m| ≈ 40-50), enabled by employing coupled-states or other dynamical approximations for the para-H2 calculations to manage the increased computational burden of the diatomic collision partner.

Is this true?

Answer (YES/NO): NO